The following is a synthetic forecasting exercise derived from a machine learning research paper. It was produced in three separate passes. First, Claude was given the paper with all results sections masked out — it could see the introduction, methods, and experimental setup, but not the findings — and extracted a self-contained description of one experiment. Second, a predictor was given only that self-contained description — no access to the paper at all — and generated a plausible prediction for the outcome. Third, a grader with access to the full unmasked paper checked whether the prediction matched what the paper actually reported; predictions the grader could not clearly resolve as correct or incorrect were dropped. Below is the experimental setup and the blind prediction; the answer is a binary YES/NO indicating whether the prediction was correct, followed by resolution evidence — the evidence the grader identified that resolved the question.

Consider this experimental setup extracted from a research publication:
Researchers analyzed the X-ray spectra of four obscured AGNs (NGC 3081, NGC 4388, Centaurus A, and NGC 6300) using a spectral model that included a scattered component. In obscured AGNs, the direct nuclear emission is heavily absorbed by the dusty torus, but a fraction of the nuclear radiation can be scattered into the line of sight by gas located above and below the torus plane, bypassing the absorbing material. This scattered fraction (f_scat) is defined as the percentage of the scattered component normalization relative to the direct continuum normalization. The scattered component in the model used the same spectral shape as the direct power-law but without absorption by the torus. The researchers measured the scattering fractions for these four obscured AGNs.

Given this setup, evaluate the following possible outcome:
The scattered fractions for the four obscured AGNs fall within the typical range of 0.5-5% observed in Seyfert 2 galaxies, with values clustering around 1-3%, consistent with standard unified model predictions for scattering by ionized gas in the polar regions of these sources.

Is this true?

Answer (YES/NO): NO